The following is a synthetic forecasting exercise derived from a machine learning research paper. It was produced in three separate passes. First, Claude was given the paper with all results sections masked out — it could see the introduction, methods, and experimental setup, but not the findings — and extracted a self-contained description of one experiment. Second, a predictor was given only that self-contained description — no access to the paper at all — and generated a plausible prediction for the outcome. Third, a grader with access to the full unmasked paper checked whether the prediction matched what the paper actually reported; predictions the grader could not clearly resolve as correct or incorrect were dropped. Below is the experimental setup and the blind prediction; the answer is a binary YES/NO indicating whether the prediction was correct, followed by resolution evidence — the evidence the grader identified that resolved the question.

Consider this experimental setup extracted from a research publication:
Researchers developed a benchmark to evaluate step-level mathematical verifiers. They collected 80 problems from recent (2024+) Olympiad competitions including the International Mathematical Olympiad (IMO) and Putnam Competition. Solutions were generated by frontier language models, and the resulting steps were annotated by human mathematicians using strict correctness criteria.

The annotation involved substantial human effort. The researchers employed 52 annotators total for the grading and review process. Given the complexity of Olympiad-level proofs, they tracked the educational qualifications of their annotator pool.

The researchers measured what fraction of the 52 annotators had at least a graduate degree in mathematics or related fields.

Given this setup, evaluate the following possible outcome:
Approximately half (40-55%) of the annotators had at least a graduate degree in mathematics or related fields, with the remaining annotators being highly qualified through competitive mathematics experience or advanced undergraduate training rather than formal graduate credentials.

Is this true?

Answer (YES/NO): NO